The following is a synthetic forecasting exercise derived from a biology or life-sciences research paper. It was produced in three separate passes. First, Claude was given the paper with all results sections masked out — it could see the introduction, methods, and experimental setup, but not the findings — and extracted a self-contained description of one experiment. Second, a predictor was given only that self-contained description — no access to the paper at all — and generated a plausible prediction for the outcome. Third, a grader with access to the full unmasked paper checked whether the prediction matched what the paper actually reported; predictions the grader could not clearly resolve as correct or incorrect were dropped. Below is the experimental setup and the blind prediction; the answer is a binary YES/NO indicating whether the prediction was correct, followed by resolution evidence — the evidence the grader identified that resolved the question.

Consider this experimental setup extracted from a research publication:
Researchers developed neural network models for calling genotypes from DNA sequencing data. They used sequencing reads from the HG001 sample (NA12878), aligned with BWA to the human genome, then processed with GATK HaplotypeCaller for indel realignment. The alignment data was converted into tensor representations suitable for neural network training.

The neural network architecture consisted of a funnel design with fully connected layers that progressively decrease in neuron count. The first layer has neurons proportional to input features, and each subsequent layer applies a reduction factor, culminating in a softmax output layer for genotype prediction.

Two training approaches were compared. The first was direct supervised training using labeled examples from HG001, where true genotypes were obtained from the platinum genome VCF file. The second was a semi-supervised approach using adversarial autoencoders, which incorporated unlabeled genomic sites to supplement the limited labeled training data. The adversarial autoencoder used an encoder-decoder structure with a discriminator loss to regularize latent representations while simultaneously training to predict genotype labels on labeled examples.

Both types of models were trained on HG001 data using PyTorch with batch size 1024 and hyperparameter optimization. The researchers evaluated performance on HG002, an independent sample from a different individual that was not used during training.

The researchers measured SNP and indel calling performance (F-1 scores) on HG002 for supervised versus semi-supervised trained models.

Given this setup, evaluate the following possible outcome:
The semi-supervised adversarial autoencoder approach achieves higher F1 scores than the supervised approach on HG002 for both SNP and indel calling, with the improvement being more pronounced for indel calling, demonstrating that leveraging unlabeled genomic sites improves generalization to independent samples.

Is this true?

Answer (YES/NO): NO